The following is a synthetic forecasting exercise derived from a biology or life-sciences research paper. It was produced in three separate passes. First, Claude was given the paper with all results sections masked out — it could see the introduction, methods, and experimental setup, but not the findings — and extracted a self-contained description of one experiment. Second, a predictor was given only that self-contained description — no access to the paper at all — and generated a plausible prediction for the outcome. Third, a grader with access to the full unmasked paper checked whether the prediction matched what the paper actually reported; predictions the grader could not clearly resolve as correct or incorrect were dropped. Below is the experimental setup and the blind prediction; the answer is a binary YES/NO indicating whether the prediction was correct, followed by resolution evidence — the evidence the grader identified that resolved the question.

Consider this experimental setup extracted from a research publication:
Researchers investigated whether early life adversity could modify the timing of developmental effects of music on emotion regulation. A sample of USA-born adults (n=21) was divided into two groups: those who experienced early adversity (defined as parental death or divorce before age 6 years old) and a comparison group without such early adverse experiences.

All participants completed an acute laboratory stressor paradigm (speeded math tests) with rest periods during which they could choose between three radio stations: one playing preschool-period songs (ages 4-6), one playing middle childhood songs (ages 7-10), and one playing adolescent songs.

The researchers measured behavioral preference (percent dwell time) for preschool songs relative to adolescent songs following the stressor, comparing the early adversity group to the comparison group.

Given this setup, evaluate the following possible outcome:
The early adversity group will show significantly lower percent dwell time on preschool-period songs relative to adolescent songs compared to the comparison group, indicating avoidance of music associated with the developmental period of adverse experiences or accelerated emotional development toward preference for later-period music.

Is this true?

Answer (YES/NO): NO